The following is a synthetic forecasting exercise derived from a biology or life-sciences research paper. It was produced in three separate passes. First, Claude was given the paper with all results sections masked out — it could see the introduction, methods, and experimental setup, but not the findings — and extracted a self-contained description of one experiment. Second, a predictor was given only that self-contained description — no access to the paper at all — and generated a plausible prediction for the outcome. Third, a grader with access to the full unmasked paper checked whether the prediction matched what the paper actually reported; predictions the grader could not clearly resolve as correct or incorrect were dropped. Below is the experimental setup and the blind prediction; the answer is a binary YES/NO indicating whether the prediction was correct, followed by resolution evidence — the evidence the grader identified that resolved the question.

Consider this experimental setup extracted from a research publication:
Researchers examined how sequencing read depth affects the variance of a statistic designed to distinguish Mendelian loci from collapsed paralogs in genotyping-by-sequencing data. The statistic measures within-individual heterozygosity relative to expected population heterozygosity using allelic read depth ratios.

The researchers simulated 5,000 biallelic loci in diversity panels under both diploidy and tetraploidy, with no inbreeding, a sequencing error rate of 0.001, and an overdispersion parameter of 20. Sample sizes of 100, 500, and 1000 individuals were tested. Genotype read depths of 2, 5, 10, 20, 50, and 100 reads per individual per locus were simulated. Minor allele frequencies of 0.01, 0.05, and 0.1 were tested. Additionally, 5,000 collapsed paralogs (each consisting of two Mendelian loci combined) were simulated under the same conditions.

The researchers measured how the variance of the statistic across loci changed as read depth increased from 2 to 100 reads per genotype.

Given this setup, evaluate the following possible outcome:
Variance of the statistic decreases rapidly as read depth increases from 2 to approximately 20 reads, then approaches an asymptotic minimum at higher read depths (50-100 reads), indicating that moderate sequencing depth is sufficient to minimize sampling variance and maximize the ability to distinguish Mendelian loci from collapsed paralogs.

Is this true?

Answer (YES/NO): NO